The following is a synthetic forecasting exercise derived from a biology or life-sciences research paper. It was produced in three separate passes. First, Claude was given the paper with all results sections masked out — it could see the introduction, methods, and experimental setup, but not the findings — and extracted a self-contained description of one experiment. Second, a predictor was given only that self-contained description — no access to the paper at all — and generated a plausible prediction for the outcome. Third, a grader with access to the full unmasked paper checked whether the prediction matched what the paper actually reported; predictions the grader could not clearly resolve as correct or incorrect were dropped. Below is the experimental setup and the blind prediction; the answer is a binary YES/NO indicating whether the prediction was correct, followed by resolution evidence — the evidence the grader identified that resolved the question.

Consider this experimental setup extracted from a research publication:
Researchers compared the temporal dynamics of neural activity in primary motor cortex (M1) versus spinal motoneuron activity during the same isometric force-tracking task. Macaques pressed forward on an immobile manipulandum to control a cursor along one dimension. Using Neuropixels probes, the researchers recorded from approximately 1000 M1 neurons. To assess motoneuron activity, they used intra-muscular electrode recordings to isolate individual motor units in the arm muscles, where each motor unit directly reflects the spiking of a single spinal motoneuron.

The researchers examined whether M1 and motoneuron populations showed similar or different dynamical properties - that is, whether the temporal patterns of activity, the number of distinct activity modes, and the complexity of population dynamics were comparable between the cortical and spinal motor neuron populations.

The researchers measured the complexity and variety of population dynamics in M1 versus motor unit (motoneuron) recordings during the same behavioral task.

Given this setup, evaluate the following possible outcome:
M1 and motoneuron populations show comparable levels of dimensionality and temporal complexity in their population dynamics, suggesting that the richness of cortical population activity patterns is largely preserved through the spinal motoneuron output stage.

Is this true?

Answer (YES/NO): NO